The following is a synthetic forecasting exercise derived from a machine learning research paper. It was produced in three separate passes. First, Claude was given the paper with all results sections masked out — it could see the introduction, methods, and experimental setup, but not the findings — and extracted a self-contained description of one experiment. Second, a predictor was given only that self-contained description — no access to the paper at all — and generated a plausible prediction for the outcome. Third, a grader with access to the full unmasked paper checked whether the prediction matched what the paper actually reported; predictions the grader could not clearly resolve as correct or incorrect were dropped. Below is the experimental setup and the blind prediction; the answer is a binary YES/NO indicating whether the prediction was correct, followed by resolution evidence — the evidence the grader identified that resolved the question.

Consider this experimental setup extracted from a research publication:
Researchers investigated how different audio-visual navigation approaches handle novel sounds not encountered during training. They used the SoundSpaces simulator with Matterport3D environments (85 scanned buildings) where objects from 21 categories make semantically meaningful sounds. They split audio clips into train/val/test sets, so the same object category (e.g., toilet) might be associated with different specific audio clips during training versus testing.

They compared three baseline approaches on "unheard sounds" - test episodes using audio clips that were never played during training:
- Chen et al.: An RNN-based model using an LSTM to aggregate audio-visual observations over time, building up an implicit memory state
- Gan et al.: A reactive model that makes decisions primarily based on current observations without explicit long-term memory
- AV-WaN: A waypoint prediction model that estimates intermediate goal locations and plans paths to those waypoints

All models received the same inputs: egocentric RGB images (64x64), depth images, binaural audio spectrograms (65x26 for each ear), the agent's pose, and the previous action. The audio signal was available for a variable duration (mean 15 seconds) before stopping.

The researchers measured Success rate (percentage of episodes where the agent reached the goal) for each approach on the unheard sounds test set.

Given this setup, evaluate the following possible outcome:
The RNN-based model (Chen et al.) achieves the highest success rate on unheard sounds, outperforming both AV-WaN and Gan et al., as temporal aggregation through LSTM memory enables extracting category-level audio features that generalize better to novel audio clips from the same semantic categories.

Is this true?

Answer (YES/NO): YES